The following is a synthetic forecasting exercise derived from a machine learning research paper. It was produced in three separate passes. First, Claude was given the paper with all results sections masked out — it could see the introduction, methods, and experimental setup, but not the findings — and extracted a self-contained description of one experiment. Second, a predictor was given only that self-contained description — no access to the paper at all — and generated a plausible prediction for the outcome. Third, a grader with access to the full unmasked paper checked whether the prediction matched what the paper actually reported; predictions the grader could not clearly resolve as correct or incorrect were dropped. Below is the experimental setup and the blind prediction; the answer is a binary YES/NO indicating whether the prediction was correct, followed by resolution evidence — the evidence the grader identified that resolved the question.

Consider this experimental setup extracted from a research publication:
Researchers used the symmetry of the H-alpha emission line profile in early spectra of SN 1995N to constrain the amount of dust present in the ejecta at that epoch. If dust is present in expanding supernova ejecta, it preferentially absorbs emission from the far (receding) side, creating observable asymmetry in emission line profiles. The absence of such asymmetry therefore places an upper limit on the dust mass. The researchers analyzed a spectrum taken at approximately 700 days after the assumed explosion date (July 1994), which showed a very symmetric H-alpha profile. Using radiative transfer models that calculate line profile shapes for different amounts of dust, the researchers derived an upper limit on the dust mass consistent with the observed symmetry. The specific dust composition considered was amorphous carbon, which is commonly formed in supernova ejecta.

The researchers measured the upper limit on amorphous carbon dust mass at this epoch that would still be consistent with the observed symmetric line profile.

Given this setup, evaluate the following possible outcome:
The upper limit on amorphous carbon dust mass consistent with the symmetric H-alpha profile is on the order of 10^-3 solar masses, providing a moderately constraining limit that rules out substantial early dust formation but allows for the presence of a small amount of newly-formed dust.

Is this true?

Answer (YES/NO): NO